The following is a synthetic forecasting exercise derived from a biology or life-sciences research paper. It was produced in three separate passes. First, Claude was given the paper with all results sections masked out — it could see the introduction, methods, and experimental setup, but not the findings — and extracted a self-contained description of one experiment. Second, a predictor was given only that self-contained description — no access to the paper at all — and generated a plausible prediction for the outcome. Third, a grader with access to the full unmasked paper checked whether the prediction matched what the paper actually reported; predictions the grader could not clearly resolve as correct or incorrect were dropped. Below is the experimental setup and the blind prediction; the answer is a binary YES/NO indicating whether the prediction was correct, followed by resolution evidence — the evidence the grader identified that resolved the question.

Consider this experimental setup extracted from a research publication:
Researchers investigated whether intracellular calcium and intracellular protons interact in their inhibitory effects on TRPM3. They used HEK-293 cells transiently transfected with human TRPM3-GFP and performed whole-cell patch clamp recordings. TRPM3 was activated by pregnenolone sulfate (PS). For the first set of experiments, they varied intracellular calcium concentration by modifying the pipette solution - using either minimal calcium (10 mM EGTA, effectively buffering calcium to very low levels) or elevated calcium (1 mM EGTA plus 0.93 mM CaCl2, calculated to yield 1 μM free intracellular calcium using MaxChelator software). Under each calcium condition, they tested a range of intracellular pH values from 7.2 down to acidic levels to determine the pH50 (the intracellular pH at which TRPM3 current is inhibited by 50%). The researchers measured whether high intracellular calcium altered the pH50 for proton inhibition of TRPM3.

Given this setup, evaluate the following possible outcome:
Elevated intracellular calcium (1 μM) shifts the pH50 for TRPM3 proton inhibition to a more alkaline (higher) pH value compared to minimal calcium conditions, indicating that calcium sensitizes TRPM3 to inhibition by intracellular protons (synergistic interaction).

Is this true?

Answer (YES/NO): NO